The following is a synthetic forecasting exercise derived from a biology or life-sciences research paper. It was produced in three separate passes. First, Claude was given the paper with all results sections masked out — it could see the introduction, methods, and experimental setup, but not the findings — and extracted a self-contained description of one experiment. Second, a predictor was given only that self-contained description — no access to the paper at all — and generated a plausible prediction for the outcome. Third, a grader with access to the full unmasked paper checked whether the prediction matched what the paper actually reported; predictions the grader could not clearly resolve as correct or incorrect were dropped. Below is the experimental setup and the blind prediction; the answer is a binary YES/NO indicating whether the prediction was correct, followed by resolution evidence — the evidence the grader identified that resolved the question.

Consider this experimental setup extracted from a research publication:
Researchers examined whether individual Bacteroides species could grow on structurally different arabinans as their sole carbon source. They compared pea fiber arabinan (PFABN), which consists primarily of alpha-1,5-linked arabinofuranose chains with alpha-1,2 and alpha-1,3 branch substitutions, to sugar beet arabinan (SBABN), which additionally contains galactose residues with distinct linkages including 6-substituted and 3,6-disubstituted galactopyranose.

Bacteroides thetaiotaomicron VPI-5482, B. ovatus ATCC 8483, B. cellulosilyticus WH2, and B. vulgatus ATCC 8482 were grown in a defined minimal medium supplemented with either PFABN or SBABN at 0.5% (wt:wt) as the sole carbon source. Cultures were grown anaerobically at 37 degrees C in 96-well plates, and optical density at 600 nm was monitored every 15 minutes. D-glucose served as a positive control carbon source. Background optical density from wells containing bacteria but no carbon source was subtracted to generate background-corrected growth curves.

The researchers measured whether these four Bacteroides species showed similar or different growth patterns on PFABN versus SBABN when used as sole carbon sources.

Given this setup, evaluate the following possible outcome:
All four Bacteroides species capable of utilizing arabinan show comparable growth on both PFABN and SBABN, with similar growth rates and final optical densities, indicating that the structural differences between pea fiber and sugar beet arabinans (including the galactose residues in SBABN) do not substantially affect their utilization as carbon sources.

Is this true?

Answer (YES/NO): NO